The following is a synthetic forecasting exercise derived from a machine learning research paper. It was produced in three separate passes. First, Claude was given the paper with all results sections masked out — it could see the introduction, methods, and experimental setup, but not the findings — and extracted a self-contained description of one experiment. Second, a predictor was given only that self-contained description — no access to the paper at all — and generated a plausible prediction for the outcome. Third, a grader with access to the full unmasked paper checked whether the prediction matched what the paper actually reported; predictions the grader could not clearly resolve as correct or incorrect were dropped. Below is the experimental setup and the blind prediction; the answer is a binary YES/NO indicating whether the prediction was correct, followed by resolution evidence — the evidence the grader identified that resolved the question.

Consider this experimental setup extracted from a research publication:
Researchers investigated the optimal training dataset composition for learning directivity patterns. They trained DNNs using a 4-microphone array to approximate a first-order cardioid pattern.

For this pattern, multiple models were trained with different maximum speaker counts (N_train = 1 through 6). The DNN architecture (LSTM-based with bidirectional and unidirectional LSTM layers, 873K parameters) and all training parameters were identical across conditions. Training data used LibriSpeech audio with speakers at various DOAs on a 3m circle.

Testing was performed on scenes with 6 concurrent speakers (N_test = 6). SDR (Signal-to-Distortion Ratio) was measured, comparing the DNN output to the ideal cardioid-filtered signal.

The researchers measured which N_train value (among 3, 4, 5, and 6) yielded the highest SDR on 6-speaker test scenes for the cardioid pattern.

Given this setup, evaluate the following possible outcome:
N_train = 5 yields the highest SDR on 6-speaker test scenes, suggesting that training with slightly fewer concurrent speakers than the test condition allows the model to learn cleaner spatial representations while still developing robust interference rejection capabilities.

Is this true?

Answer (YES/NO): YES